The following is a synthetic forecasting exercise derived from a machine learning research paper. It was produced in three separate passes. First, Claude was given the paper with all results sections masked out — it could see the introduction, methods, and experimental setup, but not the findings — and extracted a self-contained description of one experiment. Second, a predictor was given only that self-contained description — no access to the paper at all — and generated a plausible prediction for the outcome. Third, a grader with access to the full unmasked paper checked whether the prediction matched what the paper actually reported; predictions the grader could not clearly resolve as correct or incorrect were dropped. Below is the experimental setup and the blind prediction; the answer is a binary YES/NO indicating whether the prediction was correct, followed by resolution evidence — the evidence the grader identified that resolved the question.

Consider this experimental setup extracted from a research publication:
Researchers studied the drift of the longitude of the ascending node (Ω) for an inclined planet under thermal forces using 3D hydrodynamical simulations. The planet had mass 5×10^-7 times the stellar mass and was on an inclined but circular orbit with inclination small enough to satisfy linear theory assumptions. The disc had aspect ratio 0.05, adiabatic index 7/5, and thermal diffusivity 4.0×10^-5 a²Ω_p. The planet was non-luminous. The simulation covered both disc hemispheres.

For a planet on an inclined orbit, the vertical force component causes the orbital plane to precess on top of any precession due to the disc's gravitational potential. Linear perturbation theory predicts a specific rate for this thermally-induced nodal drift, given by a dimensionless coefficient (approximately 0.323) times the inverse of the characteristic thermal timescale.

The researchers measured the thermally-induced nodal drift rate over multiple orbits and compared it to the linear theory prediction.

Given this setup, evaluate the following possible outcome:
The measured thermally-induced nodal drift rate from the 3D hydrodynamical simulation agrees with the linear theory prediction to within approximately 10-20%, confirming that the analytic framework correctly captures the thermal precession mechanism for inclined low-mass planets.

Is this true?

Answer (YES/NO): YES